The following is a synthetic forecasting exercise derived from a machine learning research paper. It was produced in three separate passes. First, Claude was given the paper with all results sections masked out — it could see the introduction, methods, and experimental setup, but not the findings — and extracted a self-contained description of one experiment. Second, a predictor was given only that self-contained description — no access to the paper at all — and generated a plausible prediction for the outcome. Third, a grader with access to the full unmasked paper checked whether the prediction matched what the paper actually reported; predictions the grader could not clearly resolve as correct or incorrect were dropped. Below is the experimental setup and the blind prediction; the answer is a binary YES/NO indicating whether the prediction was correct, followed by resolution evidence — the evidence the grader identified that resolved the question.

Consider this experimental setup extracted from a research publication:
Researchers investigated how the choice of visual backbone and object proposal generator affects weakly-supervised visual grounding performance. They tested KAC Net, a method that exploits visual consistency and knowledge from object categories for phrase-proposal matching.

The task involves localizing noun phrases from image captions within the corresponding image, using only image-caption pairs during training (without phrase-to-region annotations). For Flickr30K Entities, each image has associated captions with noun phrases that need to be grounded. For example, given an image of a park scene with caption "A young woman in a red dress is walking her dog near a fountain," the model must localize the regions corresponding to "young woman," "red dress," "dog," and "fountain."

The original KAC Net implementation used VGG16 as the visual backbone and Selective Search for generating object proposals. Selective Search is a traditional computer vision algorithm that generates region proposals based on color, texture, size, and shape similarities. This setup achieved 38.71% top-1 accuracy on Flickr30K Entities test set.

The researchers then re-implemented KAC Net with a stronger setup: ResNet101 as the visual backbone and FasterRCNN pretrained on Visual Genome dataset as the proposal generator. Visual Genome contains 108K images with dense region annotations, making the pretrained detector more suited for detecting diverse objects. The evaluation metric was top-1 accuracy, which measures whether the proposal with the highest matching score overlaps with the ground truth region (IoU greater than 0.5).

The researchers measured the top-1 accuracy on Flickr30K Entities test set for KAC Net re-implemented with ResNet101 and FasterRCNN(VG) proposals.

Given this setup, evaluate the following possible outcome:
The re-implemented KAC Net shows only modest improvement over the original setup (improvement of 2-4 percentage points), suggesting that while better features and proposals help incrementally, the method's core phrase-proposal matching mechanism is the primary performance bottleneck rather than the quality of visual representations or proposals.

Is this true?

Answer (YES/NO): NO